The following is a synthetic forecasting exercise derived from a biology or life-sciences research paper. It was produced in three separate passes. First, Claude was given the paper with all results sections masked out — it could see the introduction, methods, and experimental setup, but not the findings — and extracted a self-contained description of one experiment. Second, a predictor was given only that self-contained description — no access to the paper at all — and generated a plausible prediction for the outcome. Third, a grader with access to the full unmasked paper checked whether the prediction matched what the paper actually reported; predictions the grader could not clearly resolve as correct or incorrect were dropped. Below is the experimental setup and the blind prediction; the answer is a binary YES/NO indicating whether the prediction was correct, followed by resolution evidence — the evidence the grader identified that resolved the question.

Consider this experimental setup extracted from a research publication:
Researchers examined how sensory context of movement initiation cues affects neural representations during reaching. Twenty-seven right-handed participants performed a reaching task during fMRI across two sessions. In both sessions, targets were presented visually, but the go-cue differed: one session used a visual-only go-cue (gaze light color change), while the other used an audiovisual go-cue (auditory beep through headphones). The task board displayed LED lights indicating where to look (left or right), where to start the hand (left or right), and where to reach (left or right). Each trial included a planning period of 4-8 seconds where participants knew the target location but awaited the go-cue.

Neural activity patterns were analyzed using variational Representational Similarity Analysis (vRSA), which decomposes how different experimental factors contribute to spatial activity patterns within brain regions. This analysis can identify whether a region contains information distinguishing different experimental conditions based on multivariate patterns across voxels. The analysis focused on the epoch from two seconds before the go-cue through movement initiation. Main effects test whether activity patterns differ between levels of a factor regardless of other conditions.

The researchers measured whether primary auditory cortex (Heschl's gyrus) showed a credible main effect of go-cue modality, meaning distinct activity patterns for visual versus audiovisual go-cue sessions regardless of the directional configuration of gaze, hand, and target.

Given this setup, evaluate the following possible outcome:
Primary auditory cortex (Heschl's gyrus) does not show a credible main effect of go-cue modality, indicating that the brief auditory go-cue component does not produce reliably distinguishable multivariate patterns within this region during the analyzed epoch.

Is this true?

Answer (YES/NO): NO